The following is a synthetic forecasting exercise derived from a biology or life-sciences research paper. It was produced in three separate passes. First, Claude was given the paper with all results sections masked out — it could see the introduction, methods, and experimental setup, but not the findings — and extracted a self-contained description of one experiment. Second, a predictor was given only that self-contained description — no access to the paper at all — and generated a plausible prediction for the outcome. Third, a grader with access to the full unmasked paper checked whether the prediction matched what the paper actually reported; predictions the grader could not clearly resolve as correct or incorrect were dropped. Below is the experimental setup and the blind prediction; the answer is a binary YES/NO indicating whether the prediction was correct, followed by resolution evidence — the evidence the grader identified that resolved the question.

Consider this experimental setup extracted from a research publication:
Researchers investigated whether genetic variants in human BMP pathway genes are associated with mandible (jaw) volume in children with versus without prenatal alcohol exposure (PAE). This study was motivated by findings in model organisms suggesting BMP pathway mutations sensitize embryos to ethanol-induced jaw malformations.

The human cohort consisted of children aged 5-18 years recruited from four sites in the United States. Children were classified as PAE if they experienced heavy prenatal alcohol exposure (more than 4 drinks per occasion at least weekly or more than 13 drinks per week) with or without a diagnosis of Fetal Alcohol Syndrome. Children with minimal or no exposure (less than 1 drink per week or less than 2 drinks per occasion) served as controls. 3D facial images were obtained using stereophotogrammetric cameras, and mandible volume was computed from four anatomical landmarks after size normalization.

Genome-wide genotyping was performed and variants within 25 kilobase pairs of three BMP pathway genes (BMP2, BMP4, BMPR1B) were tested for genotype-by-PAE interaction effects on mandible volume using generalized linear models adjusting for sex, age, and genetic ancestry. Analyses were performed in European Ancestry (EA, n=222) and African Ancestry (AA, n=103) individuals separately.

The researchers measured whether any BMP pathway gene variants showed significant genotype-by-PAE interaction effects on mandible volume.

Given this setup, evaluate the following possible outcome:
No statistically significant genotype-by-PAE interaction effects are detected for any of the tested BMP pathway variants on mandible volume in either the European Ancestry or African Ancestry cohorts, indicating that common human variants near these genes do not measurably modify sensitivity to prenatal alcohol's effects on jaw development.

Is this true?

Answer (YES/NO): NO